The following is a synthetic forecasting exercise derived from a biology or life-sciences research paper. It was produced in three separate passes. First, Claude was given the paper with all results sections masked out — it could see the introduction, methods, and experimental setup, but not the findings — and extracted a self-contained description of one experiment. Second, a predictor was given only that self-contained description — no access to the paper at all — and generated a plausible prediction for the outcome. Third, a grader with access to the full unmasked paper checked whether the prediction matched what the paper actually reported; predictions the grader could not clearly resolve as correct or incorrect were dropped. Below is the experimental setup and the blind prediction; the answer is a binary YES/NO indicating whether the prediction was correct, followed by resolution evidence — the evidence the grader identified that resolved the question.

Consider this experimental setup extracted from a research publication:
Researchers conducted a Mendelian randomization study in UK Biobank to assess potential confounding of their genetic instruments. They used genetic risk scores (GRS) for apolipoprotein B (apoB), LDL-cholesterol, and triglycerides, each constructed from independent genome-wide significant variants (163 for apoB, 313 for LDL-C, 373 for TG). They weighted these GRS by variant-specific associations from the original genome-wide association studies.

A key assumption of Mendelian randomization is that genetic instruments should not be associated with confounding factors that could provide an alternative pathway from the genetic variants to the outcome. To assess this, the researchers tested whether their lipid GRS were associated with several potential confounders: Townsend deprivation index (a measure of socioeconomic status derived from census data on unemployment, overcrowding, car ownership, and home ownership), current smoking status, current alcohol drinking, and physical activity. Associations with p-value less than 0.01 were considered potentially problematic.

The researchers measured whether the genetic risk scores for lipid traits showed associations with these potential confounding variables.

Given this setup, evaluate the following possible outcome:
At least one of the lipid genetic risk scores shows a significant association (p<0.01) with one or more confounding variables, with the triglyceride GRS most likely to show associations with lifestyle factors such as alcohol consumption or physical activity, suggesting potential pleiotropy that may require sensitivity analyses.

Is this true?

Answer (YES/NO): YES